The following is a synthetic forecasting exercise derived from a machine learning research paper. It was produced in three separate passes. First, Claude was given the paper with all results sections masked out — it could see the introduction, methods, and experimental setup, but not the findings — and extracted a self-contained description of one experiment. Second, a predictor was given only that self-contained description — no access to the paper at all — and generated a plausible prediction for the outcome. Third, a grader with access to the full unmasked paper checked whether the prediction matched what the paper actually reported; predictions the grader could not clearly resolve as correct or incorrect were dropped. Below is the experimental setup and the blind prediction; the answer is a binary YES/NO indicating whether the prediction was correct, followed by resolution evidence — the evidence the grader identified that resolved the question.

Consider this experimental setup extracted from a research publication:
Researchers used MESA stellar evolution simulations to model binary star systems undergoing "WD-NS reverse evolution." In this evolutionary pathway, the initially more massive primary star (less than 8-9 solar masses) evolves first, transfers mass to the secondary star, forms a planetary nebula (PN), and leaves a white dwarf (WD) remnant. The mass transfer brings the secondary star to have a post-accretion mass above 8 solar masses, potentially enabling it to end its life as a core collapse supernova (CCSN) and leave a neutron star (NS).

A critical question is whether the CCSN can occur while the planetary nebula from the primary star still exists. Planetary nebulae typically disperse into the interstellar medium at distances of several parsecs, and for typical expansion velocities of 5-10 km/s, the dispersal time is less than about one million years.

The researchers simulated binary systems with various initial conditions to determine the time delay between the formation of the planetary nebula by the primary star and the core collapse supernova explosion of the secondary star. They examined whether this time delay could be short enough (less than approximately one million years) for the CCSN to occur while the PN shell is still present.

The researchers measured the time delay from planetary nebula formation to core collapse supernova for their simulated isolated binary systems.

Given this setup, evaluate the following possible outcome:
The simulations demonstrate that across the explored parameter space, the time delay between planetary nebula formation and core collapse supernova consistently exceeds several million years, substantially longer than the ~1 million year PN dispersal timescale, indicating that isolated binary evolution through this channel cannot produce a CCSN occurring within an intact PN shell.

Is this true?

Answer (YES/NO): YES